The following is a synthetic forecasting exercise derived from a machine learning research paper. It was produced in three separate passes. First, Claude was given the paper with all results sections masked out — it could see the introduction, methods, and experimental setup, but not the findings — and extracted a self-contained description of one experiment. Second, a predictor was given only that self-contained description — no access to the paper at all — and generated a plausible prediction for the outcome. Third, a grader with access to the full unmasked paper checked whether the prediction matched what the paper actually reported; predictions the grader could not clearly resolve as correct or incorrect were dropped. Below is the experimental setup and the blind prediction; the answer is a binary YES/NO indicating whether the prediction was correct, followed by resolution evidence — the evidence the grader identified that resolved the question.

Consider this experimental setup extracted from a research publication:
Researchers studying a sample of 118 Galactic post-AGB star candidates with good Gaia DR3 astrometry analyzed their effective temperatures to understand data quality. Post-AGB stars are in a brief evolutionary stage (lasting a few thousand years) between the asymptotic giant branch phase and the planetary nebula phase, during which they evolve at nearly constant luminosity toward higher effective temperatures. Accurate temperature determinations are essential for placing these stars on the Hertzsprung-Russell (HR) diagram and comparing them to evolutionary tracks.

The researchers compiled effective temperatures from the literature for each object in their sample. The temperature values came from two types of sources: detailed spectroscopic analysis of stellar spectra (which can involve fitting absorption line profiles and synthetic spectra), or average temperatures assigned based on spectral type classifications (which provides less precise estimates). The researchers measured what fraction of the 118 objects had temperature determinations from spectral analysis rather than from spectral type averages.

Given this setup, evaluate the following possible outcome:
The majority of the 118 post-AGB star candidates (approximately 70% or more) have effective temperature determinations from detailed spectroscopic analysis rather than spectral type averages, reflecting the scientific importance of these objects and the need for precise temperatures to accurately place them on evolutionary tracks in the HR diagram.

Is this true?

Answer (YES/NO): NO